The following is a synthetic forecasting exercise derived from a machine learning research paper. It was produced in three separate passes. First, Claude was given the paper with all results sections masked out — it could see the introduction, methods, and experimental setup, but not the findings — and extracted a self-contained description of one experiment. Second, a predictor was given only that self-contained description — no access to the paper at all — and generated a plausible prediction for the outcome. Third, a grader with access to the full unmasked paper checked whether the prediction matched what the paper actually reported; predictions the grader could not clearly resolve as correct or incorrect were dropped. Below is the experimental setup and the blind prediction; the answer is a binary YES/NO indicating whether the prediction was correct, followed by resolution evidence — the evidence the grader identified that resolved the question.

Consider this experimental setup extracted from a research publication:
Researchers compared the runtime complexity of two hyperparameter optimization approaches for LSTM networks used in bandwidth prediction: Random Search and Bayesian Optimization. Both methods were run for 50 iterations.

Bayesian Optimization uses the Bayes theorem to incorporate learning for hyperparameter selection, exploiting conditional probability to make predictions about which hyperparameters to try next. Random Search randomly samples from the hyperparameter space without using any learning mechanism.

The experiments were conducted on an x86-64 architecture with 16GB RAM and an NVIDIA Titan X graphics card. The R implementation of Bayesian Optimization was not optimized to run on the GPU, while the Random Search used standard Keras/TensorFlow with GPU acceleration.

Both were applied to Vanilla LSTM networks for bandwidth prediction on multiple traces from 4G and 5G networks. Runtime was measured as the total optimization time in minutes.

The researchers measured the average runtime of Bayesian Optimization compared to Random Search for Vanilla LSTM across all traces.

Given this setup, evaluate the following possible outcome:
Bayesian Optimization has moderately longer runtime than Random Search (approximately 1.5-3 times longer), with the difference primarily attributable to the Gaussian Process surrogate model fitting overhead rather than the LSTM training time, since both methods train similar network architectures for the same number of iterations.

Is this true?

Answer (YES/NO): YES